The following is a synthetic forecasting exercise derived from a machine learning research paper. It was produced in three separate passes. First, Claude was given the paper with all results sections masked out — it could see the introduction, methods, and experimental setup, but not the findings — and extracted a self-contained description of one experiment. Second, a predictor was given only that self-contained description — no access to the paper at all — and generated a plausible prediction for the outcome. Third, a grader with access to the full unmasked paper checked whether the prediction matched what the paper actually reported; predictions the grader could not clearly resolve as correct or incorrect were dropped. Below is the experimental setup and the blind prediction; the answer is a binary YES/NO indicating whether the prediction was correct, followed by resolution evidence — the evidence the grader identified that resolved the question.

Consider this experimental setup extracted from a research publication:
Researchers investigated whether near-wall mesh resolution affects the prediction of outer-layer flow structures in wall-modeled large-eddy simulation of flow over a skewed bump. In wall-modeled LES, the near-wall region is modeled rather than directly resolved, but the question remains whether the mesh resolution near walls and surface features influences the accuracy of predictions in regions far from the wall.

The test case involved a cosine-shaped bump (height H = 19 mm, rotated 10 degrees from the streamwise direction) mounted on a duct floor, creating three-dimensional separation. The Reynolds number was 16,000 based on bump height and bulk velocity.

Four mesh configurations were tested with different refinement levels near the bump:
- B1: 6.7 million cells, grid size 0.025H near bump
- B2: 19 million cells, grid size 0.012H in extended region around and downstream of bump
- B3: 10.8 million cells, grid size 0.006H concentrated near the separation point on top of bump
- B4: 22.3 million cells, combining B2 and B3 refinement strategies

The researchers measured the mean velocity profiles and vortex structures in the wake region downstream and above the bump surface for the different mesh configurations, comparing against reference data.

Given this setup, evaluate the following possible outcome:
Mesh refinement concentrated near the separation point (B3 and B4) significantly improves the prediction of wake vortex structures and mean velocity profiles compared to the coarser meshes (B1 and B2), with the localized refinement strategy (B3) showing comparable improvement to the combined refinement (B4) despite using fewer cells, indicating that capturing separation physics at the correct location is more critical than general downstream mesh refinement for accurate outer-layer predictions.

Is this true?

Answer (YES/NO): YES